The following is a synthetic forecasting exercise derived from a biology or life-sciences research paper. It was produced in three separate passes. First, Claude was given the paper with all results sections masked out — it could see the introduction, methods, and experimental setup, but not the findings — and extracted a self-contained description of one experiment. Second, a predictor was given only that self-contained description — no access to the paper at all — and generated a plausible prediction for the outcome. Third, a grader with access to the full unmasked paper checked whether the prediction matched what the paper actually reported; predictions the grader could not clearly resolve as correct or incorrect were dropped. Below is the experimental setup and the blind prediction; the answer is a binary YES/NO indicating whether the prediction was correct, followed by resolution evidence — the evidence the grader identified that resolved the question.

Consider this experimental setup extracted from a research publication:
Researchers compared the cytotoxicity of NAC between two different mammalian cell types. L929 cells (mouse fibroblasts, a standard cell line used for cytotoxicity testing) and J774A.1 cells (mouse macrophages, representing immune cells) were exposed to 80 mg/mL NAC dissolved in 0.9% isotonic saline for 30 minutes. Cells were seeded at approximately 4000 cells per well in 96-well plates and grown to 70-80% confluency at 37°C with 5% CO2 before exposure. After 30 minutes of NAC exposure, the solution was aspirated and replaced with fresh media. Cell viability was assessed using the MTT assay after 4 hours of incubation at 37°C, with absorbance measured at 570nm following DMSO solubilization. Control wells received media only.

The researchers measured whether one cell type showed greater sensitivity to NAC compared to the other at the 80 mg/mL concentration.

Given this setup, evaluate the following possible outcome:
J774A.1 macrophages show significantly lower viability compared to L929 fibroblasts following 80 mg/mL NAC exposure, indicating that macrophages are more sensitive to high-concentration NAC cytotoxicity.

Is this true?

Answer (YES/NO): NO